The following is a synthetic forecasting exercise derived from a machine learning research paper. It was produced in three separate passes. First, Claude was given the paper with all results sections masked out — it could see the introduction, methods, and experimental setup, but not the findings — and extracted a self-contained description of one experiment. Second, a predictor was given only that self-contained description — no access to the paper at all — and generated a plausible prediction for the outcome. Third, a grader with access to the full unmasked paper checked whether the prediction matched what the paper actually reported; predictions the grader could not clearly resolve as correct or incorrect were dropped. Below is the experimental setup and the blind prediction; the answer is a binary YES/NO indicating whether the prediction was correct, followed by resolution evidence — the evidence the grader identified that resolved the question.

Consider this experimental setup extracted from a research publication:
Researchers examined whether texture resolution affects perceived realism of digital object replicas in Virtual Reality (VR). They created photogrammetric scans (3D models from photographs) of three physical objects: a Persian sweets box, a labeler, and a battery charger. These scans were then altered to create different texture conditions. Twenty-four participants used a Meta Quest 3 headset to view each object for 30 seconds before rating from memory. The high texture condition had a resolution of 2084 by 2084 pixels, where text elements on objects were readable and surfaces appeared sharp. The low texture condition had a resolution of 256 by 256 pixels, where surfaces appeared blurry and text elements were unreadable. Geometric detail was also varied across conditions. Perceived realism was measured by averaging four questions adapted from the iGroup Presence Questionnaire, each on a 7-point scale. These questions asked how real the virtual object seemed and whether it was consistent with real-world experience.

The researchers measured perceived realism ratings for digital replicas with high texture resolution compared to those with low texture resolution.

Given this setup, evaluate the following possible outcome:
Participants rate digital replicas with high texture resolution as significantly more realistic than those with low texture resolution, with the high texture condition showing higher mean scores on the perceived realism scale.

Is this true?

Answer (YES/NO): YES